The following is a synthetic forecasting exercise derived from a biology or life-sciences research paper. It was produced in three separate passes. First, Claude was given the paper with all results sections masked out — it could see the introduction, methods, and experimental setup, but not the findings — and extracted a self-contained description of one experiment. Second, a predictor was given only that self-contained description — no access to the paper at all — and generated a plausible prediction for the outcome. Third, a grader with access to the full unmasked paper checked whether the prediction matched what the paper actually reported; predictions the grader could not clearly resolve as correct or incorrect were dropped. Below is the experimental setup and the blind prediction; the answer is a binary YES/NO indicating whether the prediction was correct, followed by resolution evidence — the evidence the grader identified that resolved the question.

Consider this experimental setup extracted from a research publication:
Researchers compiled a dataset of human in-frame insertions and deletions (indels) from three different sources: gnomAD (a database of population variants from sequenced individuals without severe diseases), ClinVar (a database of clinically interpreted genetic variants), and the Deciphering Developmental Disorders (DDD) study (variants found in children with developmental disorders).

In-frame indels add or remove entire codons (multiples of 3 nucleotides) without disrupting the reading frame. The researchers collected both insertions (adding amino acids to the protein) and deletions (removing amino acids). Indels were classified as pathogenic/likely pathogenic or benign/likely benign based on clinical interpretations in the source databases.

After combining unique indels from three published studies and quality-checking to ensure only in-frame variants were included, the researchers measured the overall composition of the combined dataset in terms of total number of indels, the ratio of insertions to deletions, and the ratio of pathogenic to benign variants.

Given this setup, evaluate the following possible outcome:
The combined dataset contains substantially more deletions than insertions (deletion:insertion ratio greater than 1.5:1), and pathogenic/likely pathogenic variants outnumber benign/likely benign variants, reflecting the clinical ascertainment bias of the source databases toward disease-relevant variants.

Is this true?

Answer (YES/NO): NO